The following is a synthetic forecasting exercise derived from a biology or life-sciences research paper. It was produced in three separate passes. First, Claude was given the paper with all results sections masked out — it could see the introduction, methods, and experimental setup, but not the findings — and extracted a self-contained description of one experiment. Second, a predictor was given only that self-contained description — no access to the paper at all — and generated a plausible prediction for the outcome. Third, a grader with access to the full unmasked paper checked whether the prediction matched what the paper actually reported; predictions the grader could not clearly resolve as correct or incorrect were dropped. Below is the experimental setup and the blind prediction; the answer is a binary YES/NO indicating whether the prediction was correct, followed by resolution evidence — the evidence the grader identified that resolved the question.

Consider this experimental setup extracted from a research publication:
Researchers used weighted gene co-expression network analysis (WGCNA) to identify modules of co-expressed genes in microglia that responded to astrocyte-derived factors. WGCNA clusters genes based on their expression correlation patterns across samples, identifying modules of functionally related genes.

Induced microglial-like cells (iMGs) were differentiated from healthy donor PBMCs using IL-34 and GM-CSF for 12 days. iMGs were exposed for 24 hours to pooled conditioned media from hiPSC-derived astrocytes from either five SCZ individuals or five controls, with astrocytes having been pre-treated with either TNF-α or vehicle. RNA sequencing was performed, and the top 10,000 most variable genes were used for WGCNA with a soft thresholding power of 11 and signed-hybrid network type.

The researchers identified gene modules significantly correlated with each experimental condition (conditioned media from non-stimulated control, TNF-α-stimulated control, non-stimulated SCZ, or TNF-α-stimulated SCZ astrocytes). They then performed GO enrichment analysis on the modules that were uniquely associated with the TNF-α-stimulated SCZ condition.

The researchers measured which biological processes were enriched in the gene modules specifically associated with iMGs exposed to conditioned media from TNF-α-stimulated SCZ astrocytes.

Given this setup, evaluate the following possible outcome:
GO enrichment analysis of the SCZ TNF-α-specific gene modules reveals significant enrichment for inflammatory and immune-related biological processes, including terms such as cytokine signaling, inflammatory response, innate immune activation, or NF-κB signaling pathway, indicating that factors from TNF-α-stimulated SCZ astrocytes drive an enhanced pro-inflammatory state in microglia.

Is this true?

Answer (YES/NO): NO